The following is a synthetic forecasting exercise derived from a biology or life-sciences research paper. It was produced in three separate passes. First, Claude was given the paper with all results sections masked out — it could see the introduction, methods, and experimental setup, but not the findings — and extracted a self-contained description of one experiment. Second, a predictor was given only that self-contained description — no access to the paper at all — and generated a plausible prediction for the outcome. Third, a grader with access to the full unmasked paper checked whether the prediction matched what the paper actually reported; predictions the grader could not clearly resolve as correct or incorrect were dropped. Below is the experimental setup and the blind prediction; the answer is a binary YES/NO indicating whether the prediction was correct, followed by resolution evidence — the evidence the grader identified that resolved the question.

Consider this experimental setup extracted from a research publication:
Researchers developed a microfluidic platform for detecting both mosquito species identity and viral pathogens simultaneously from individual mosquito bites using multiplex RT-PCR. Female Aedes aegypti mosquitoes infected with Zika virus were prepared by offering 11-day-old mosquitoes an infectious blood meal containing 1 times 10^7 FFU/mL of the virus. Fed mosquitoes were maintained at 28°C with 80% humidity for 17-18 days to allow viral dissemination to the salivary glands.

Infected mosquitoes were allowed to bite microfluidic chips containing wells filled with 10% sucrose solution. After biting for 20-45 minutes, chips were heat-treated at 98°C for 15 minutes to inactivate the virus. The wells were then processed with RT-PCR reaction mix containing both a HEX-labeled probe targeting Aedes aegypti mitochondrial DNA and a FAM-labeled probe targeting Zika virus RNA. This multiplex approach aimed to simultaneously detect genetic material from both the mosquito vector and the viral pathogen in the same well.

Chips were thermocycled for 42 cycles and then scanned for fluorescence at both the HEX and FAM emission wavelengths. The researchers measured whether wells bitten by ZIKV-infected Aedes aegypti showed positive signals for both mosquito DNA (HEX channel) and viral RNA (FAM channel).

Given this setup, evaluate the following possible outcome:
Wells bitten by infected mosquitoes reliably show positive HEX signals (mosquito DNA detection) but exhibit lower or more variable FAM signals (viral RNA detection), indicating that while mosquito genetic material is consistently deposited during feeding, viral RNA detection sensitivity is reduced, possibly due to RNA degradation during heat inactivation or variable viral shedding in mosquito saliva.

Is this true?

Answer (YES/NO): NO